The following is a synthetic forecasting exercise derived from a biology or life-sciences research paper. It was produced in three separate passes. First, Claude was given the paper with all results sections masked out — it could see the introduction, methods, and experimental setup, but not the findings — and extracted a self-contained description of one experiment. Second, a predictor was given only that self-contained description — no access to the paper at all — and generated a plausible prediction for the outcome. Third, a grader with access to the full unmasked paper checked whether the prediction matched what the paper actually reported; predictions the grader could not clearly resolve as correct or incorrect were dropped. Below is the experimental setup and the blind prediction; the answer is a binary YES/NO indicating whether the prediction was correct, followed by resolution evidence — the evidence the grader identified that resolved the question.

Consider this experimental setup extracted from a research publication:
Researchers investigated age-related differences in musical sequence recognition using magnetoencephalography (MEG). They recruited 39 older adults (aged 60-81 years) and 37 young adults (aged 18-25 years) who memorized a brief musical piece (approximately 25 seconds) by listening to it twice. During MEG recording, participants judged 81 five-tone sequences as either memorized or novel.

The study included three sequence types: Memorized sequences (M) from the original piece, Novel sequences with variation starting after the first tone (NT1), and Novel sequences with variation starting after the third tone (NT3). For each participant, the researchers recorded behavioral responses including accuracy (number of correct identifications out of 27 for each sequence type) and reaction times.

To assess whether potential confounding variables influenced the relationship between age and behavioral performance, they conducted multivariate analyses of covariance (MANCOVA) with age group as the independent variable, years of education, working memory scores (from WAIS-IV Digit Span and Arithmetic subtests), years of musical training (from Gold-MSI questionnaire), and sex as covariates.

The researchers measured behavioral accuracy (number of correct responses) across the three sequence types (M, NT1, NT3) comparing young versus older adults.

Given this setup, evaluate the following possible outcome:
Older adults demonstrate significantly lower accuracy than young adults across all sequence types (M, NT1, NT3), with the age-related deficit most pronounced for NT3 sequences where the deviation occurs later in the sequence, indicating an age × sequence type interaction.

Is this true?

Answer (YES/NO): NO